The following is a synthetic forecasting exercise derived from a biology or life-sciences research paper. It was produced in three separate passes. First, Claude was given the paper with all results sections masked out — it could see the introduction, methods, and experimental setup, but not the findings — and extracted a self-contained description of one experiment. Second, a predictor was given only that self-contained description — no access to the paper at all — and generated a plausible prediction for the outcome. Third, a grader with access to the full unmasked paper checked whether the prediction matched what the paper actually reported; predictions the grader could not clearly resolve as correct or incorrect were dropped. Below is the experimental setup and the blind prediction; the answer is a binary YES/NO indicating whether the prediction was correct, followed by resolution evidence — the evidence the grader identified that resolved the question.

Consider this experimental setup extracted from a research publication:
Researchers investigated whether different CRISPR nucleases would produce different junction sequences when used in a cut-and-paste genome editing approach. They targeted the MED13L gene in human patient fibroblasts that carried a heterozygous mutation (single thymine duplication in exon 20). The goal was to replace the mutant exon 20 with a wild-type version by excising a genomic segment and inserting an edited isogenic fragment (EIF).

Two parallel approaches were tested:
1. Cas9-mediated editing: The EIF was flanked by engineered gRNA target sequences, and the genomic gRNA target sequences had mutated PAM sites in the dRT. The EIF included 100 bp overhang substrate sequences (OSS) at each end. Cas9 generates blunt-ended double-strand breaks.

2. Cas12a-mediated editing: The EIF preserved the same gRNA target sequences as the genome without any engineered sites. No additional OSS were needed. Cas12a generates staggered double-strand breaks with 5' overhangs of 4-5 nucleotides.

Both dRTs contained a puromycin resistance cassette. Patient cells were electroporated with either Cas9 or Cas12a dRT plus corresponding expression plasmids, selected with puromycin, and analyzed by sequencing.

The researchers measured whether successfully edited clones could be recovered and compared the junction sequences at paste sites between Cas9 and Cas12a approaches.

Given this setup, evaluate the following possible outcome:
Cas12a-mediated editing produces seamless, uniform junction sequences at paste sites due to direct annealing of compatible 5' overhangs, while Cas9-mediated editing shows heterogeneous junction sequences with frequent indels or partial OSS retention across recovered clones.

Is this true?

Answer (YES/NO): NO